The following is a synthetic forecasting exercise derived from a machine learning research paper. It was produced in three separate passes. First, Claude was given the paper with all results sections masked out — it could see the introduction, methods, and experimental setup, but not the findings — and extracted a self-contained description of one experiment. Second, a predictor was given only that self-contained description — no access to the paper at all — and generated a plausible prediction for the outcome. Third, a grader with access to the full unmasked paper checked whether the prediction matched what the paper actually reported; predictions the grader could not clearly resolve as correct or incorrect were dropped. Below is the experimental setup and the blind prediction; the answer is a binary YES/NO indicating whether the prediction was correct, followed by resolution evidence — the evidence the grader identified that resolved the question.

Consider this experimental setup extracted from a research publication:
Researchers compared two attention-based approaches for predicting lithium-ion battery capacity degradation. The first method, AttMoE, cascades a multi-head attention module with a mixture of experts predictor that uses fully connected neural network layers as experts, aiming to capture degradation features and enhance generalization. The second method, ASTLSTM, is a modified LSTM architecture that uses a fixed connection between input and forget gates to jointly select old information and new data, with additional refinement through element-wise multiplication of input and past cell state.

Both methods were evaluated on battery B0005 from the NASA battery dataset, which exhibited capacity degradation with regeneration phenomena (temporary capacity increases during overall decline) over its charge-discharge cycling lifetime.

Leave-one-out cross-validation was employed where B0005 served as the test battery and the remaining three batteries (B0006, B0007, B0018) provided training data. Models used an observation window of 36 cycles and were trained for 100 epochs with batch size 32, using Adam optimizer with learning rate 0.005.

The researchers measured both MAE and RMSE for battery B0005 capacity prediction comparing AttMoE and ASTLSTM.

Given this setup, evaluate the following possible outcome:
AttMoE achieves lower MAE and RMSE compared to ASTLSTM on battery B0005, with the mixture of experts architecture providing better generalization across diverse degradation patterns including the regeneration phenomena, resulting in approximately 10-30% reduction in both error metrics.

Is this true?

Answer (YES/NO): NO